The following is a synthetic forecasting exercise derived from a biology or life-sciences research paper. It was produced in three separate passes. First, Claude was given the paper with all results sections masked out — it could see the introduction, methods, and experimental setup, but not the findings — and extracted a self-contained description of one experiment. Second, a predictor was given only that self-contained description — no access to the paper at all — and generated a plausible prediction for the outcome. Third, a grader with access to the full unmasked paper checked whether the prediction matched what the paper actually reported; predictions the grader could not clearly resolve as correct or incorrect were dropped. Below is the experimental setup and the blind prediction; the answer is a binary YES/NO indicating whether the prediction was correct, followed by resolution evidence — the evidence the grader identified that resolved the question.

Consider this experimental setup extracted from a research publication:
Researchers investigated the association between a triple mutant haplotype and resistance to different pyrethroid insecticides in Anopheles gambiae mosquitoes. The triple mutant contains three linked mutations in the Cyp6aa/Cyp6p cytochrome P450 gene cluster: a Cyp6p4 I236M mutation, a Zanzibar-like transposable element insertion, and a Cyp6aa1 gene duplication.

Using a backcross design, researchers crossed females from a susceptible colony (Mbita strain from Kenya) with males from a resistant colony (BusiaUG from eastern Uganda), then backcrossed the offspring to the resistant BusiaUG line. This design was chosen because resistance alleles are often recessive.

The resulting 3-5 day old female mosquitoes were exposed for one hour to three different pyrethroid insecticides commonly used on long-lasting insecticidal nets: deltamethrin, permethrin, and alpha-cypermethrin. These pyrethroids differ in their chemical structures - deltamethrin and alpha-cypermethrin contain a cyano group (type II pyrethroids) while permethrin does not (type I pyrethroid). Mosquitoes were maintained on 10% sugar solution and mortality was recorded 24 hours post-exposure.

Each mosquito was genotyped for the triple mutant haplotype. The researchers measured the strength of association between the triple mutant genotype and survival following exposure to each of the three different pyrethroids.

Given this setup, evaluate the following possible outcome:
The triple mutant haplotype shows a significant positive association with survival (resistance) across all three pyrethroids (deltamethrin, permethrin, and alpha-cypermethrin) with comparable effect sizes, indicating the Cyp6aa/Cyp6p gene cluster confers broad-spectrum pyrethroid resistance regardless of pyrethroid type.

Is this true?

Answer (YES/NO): NO